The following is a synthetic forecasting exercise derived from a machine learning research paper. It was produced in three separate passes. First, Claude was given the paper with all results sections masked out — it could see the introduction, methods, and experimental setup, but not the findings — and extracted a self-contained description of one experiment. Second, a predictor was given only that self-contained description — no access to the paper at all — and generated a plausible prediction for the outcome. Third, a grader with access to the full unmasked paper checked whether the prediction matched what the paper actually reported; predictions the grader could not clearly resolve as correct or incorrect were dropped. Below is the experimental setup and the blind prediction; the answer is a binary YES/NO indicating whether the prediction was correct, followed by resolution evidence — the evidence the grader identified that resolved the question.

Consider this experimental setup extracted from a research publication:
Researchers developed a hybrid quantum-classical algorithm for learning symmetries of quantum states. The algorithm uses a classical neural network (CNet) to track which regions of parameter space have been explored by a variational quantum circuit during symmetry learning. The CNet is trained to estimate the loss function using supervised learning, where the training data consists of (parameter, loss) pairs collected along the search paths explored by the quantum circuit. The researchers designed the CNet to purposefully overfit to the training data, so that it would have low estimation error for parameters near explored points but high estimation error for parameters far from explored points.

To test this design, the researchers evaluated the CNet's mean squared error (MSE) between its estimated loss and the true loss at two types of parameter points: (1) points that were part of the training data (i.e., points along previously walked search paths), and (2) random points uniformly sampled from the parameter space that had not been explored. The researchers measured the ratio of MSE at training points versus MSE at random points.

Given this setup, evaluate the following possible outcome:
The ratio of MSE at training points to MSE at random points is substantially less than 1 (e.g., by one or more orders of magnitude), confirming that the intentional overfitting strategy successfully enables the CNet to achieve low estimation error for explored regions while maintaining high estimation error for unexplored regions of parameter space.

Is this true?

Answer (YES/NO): YES